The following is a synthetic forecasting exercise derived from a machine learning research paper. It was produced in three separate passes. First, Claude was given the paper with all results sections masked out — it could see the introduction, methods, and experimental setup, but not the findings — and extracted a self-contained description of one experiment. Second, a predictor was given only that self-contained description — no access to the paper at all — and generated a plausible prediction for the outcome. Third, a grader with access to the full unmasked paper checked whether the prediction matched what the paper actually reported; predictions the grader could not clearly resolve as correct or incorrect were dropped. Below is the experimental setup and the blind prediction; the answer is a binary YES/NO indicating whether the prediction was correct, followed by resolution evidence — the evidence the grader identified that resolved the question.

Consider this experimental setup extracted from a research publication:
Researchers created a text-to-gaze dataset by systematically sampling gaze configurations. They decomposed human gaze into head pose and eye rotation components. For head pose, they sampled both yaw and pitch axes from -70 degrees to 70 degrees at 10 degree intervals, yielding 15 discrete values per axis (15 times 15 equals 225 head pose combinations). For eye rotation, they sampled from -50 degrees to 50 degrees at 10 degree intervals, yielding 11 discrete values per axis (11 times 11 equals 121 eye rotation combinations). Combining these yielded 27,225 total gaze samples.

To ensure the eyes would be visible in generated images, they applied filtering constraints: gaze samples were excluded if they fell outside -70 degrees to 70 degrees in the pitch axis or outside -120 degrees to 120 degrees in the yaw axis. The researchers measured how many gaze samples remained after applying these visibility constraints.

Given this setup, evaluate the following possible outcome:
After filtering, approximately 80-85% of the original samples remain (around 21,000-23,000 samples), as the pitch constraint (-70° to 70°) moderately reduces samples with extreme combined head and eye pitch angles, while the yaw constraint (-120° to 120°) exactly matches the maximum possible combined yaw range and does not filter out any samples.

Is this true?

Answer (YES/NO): NO